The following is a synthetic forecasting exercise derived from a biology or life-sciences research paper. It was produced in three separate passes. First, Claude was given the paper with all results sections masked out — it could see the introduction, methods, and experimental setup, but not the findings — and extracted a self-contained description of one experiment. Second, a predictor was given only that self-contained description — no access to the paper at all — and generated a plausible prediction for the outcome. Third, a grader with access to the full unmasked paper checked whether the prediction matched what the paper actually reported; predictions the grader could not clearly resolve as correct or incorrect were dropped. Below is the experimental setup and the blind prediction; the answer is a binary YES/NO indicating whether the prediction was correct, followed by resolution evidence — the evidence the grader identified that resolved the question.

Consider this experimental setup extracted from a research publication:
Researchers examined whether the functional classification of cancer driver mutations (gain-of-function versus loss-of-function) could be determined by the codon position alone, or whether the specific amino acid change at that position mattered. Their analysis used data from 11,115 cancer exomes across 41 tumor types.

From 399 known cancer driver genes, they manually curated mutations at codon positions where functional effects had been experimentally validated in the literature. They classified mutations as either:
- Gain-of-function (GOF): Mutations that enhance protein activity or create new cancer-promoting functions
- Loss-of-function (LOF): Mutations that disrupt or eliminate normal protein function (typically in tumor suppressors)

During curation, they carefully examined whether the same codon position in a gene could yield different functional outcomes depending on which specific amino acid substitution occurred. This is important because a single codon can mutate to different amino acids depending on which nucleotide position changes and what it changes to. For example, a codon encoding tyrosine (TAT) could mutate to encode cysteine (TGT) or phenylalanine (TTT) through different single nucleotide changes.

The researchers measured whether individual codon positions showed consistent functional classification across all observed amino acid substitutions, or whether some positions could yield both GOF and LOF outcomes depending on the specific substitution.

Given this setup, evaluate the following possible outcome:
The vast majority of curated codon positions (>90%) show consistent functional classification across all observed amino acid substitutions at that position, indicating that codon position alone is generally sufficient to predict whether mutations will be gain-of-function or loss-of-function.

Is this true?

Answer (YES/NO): YES